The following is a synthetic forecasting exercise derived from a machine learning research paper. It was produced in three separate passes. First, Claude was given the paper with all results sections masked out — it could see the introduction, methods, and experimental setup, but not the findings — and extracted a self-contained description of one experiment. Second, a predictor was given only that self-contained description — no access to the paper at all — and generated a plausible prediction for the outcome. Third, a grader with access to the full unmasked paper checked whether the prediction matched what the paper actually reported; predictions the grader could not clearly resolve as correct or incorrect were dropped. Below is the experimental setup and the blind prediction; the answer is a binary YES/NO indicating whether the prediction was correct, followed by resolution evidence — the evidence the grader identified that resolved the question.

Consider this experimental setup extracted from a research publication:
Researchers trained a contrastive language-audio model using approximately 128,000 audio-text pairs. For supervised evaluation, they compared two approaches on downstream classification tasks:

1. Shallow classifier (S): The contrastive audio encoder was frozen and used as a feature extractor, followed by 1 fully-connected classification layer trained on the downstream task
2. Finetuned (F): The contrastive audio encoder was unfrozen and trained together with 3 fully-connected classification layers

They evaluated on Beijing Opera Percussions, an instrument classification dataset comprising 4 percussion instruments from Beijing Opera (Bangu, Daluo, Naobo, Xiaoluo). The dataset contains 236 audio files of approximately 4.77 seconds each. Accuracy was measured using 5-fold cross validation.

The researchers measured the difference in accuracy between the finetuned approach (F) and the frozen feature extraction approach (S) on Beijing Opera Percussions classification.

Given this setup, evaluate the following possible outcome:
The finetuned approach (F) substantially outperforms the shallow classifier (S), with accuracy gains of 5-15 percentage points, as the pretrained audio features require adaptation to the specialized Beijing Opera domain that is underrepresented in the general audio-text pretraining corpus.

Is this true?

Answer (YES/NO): YES